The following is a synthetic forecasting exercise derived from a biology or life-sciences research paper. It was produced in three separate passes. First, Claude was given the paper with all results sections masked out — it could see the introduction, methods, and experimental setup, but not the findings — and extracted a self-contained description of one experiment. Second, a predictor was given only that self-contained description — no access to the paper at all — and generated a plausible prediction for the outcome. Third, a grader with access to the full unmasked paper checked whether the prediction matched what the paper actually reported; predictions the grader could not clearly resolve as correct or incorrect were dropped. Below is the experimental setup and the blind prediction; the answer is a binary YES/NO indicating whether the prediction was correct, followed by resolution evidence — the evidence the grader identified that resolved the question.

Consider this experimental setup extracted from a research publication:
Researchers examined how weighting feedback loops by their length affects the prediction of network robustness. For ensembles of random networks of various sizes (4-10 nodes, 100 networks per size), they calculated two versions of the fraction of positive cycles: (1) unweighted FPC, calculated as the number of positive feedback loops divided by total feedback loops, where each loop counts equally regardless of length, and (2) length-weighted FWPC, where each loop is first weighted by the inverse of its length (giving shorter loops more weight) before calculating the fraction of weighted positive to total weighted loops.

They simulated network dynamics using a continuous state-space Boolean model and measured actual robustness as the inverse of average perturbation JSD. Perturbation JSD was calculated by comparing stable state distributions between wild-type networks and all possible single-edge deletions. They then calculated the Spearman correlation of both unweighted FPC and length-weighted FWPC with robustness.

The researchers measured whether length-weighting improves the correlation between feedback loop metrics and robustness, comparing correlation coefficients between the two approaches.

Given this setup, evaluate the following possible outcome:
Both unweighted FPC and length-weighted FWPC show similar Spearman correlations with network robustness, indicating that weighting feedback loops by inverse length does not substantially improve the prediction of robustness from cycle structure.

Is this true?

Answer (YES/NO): NO